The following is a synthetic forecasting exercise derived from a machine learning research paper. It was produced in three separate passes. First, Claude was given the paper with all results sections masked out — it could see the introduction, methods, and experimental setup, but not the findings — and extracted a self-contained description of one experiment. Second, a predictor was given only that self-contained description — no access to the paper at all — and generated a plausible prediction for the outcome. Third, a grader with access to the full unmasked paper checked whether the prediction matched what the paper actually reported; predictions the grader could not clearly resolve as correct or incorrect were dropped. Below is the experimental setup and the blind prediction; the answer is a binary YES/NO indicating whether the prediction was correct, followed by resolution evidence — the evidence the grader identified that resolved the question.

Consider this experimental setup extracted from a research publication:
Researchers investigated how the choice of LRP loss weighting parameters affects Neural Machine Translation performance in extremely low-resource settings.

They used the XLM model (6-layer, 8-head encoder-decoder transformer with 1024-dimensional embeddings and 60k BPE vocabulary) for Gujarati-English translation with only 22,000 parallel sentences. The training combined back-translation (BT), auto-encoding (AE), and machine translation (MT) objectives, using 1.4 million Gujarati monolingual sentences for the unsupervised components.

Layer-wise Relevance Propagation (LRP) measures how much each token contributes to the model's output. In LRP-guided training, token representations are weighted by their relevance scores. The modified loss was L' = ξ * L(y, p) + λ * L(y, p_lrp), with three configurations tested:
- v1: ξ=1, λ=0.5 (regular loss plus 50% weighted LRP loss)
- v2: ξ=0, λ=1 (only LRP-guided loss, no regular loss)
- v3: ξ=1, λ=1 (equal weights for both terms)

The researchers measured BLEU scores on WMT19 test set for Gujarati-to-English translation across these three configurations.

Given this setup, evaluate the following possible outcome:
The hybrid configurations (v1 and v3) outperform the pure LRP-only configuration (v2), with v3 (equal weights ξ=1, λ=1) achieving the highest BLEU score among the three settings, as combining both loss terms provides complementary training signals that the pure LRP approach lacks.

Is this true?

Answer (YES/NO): NO